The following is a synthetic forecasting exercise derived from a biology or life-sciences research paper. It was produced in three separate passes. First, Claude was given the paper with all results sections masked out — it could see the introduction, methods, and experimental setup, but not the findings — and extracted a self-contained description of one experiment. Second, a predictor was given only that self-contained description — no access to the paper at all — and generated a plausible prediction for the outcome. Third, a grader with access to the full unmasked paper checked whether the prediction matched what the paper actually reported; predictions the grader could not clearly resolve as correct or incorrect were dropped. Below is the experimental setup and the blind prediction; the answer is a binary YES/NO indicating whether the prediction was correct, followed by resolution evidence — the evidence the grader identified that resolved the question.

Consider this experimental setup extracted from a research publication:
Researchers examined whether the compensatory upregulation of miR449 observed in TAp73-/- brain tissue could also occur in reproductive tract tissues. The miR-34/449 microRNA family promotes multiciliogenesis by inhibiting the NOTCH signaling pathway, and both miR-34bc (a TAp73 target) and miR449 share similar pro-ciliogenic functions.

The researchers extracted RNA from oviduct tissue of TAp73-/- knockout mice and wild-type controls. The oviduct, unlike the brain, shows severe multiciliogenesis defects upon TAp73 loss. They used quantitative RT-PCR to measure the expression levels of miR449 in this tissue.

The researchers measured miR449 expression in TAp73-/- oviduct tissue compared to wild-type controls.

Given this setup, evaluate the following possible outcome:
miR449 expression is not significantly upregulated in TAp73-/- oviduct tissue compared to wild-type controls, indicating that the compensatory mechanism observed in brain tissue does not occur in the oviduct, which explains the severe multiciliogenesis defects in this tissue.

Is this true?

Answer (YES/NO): YES